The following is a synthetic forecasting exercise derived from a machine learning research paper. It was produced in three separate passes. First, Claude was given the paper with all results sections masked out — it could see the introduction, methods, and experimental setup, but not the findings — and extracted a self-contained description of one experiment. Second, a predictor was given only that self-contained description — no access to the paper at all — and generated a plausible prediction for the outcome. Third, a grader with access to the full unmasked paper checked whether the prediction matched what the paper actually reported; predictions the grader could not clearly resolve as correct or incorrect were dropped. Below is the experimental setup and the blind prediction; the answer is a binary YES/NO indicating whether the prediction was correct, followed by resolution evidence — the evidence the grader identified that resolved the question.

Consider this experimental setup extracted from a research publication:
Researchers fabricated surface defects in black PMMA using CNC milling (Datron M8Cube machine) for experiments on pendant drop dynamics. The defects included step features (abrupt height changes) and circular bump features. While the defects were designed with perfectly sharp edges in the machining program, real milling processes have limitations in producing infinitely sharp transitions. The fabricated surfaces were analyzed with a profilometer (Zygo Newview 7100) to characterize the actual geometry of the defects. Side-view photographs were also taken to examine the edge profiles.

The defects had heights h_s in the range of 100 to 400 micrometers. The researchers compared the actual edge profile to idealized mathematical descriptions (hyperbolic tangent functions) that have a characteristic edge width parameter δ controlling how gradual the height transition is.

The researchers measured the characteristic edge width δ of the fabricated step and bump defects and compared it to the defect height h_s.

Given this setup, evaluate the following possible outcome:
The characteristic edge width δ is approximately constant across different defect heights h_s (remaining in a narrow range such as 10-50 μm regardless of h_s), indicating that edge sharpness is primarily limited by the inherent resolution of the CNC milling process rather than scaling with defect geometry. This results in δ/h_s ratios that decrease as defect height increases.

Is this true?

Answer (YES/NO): NO